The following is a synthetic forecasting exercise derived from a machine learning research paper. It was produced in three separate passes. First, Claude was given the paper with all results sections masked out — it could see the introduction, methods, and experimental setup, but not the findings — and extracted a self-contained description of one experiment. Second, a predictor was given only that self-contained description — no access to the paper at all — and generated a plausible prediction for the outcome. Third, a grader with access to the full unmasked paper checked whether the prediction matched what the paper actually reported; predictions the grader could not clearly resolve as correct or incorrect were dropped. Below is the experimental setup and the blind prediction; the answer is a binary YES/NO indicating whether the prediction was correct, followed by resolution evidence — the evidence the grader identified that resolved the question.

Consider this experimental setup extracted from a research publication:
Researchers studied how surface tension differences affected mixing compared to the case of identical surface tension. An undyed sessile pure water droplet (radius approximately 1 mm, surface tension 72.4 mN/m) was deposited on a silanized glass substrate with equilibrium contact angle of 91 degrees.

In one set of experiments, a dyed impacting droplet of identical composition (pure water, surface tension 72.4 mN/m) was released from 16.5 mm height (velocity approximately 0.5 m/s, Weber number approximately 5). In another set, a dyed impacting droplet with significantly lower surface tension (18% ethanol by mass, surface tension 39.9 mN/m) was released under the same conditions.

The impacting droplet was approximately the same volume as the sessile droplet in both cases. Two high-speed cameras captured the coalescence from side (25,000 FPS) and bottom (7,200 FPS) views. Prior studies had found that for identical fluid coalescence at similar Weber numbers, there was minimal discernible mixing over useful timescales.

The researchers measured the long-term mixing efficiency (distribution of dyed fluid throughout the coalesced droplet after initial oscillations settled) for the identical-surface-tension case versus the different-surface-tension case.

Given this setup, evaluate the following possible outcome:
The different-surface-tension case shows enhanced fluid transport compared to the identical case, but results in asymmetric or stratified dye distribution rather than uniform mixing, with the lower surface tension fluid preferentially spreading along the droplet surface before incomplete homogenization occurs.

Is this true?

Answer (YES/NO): NO